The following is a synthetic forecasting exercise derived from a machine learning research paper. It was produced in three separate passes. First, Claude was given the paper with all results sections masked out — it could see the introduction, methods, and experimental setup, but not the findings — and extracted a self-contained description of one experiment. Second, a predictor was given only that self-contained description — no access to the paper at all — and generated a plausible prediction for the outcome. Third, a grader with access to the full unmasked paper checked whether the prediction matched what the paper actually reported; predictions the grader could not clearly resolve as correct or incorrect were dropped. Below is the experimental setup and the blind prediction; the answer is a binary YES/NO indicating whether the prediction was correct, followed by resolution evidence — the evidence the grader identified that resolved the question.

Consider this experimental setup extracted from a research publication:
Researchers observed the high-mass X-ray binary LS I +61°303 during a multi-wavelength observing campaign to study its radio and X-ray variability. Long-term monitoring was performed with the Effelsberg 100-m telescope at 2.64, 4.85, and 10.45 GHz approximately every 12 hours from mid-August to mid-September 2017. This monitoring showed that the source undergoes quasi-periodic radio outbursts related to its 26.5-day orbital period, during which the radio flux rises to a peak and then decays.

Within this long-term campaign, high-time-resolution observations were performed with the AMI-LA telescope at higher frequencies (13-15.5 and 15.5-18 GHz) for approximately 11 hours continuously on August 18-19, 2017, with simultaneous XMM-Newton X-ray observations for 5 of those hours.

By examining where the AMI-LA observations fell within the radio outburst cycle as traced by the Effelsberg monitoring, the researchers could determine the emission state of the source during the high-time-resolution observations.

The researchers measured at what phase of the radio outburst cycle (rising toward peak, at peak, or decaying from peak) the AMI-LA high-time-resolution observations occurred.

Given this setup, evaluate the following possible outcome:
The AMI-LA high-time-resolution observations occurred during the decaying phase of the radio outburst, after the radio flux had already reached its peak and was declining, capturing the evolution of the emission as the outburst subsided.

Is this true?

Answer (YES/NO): YES